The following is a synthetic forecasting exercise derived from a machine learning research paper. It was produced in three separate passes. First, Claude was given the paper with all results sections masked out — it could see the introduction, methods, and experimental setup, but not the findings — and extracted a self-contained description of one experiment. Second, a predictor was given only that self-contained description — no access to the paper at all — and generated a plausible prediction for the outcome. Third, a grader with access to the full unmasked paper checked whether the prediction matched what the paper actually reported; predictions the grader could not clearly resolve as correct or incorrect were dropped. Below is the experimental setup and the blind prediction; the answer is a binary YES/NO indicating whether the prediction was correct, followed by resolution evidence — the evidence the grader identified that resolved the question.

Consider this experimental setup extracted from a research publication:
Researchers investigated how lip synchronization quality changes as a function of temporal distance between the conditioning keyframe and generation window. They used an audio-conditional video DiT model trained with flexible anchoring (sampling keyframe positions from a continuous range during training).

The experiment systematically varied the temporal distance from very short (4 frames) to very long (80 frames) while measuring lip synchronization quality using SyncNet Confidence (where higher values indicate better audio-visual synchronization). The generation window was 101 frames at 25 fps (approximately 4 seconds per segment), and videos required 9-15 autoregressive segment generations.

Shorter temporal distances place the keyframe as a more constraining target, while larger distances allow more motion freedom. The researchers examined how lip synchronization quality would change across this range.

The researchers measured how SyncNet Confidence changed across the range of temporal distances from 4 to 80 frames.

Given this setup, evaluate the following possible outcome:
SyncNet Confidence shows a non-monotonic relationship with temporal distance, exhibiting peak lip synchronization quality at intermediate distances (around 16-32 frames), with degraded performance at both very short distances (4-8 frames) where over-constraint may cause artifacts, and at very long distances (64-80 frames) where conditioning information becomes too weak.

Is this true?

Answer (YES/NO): NO